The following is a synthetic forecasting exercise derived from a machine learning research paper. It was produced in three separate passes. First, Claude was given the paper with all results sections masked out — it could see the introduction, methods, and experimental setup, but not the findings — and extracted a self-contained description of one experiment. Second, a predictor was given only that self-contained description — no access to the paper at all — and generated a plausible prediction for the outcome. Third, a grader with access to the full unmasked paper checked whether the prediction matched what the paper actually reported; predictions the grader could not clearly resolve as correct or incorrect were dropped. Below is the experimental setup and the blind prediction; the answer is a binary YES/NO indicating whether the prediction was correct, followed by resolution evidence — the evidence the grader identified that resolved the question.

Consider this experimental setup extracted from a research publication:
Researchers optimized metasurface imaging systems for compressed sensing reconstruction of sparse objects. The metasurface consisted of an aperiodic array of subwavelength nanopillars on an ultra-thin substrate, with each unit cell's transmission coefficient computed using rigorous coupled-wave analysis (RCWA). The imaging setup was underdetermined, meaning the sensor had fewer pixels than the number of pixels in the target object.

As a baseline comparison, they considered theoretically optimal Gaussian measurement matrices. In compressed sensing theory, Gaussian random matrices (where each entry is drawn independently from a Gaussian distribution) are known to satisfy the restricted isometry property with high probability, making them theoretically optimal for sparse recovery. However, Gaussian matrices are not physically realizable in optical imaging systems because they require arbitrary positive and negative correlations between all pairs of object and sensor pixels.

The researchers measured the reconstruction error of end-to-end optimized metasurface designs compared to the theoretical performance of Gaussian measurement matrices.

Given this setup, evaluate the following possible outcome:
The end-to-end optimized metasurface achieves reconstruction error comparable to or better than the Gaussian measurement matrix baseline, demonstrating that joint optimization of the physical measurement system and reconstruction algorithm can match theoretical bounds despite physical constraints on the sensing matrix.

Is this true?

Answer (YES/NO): YES